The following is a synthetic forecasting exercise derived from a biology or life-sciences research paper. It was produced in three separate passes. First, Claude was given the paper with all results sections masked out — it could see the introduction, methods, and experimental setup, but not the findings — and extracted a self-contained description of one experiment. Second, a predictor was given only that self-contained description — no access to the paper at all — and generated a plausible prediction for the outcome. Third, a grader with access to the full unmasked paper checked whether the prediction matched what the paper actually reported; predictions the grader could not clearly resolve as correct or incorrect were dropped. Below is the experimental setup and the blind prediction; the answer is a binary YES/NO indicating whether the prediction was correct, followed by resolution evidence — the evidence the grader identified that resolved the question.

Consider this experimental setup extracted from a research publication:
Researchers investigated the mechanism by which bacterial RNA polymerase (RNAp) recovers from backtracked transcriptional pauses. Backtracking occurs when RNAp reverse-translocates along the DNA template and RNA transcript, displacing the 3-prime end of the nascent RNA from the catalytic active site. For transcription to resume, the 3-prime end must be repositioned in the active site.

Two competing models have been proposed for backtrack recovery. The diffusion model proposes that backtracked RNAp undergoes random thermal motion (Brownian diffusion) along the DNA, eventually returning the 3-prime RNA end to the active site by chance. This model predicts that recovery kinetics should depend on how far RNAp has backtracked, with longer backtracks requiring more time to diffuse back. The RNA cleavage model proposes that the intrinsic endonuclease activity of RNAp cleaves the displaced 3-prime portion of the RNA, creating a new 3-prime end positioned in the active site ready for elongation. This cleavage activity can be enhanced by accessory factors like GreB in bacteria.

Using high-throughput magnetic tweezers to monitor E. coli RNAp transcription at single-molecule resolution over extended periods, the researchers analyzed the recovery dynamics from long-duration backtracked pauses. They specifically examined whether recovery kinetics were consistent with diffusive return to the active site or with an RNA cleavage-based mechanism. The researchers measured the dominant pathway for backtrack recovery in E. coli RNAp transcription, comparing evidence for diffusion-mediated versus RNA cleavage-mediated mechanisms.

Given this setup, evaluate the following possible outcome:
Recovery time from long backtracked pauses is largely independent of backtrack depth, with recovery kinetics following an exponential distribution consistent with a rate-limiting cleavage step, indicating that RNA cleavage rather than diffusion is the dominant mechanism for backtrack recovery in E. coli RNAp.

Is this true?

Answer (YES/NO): YES